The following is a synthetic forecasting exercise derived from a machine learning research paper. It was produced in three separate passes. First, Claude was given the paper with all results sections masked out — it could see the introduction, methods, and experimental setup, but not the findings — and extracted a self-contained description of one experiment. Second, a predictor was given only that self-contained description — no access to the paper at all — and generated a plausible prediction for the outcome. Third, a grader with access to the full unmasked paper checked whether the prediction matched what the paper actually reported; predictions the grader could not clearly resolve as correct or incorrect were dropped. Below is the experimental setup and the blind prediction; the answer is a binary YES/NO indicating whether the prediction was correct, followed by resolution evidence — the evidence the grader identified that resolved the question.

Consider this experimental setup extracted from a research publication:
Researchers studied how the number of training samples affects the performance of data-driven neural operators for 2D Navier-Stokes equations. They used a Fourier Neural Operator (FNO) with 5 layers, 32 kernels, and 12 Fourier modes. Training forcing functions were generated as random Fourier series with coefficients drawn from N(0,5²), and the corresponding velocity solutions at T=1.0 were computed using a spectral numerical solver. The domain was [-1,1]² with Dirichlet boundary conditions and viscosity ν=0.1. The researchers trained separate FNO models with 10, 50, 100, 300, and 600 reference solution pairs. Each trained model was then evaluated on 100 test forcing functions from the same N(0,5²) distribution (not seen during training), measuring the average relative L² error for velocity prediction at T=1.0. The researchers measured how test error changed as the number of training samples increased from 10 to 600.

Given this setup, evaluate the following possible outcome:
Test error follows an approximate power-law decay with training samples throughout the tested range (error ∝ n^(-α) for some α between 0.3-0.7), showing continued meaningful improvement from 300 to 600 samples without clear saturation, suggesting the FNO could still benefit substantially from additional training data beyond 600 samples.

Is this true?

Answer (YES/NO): NO